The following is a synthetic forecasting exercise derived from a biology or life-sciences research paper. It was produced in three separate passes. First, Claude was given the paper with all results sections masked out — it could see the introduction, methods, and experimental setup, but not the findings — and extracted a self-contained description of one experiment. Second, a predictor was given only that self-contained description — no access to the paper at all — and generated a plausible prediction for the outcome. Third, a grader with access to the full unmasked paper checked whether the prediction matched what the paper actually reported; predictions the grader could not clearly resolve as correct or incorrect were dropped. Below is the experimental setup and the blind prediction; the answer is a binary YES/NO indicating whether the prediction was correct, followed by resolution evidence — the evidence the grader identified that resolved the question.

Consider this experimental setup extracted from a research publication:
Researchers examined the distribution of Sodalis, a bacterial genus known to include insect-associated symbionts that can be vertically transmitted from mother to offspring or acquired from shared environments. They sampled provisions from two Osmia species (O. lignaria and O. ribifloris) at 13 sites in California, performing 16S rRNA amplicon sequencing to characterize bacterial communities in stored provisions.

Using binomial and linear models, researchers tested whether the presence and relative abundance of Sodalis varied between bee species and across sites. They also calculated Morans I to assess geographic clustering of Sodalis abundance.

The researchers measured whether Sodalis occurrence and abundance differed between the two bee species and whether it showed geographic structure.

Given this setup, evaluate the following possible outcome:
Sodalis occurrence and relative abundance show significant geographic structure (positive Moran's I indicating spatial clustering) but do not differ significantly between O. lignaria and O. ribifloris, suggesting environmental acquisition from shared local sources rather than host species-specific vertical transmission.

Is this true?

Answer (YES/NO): NO